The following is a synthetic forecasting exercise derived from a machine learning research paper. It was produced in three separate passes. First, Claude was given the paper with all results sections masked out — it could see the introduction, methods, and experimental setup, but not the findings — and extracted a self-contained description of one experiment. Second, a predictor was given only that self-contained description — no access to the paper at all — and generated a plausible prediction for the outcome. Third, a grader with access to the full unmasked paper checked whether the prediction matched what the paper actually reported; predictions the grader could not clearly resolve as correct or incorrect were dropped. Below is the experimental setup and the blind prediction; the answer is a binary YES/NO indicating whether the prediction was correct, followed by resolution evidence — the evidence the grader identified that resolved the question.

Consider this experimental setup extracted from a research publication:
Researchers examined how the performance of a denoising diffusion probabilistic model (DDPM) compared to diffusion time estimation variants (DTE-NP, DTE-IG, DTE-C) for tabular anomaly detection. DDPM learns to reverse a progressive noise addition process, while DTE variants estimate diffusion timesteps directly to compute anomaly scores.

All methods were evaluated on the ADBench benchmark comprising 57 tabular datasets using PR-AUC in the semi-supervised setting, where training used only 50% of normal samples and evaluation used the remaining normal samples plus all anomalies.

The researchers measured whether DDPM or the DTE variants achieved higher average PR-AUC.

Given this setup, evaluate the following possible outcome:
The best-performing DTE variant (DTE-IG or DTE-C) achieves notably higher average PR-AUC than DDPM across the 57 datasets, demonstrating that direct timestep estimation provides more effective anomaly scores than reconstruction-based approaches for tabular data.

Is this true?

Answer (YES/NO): NO